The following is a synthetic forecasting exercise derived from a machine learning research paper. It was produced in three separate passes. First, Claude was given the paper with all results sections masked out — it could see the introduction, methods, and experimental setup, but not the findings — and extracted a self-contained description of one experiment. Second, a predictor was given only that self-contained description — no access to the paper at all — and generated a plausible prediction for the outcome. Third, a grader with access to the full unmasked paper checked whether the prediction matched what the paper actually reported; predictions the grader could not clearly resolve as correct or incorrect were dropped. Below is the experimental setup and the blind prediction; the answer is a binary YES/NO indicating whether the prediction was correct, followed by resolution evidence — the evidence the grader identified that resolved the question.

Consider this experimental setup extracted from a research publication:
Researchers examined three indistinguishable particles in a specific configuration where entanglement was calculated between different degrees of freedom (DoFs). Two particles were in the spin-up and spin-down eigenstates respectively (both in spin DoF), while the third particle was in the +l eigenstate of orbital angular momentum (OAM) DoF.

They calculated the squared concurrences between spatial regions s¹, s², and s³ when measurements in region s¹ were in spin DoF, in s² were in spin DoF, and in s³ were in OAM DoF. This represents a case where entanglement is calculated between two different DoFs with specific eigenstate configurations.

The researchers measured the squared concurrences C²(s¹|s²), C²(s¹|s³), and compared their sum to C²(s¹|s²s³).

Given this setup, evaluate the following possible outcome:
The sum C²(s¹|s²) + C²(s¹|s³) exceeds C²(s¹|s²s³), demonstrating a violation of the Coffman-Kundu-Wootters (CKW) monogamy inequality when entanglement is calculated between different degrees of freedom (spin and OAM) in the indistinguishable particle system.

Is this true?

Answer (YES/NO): NO